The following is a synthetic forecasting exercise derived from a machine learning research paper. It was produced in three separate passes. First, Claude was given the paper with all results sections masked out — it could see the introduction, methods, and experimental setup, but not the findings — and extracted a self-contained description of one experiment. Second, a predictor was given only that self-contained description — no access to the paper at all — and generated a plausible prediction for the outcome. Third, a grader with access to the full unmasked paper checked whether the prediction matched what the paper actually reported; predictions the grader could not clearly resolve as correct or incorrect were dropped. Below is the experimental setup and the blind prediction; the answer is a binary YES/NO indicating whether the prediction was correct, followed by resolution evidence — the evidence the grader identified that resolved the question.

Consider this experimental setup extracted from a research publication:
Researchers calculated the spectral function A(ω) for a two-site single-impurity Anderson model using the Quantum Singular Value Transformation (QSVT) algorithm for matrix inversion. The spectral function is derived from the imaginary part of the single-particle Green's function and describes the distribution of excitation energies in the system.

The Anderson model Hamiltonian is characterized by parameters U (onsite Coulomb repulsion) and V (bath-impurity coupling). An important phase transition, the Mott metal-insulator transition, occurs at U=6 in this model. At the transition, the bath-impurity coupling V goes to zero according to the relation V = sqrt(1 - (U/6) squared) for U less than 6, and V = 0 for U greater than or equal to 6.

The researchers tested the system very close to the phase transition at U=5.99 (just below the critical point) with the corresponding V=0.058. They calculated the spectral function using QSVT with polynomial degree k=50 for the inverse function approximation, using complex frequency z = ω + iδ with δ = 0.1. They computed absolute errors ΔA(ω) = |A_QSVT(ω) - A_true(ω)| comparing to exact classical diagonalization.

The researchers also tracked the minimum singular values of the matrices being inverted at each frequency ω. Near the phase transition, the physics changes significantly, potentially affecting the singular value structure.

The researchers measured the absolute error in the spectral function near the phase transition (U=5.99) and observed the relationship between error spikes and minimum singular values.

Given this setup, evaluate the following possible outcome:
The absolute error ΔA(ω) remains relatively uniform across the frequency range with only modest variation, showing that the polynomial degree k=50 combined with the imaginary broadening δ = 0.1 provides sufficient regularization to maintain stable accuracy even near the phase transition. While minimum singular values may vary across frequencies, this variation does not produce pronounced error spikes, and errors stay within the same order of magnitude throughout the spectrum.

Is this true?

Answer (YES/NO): YES